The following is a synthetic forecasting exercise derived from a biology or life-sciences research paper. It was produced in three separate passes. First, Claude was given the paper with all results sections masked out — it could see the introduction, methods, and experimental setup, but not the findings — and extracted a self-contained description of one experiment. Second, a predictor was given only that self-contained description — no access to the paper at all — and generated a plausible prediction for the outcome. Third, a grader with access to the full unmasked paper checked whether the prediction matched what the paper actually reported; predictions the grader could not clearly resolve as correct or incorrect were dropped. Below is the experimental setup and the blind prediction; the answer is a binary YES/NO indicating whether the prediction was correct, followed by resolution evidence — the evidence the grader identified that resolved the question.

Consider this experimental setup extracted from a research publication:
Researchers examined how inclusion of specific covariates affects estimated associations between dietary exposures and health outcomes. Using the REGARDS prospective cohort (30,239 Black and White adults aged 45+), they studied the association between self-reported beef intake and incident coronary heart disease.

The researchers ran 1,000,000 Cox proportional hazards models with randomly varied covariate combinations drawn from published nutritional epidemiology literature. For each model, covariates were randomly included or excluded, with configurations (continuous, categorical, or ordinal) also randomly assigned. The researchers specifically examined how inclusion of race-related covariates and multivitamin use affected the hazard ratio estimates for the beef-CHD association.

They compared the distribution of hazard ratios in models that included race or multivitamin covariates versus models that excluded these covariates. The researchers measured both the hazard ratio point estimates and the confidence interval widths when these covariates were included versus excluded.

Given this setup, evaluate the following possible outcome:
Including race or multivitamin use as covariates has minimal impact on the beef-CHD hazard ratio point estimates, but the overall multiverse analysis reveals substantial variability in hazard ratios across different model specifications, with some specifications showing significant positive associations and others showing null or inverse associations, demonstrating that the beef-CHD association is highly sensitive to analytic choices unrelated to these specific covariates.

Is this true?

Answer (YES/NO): NO